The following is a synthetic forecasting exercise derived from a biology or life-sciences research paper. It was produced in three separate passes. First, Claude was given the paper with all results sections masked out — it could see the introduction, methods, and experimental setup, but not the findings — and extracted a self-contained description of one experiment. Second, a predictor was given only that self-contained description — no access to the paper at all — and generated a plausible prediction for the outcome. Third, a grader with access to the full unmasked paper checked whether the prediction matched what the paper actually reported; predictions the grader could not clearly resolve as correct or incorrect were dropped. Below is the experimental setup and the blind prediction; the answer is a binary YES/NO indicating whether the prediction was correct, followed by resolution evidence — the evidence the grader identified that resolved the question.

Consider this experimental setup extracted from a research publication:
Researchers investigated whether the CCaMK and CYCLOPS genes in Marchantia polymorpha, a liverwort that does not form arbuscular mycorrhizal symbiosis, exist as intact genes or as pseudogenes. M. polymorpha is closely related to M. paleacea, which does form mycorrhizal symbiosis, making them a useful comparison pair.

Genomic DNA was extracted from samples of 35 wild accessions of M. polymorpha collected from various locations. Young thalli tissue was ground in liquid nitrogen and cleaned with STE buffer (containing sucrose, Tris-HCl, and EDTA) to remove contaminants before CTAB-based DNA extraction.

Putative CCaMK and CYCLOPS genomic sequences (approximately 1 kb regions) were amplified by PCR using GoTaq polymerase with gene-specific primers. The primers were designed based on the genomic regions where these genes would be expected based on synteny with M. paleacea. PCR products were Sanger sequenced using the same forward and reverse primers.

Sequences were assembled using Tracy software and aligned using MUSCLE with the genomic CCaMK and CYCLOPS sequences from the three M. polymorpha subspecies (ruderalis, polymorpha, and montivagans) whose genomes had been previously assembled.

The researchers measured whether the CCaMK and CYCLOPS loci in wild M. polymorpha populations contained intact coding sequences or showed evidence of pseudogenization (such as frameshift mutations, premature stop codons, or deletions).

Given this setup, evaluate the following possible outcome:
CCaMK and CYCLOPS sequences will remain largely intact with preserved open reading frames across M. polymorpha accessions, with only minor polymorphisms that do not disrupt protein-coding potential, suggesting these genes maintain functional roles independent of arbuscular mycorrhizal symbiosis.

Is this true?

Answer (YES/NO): NO